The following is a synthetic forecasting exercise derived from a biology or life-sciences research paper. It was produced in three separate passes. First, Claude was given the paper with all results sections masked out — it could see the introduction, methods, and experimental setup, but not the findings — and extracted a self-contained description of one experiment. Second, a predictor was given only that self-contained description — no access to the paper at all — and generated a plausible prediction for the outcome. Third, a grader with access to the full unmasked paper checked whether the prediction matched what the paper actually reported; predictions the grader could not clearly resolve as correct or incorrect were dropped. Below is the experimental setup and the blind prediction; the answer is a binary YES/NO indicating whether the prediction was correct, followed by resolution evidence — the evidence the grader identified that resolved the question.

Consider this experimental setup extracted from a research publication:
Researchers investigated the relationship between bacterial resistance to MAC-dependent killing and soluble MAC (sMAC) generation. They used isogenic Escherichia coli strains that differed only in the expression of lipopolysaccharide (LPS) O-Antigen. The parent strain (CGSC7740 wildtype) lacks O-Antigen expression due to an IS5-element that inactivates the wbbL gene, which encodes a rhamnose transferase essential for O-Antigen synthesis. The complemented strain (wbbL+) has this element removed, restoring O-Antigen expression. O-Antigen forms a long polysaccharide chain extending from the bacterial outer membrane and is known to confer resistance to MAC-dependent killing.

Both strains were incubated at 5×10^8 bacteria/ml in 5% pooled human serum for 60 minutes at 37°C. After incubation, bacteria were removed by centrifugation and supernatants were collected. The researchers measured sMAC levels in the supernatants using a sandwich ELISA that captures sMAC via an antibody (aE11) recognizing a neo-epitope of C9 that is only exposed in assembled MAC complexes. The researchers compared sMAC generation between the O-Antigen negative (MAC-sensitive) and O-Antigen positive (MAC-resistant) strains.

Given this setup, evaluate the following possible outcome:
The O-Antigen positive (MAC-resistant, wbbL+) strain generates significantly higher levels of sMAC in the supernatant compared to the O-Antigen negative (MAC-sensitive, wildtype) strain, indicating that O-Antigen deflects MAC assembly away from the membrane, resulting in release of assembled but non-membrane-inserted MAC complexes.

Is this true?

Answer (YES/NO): YES